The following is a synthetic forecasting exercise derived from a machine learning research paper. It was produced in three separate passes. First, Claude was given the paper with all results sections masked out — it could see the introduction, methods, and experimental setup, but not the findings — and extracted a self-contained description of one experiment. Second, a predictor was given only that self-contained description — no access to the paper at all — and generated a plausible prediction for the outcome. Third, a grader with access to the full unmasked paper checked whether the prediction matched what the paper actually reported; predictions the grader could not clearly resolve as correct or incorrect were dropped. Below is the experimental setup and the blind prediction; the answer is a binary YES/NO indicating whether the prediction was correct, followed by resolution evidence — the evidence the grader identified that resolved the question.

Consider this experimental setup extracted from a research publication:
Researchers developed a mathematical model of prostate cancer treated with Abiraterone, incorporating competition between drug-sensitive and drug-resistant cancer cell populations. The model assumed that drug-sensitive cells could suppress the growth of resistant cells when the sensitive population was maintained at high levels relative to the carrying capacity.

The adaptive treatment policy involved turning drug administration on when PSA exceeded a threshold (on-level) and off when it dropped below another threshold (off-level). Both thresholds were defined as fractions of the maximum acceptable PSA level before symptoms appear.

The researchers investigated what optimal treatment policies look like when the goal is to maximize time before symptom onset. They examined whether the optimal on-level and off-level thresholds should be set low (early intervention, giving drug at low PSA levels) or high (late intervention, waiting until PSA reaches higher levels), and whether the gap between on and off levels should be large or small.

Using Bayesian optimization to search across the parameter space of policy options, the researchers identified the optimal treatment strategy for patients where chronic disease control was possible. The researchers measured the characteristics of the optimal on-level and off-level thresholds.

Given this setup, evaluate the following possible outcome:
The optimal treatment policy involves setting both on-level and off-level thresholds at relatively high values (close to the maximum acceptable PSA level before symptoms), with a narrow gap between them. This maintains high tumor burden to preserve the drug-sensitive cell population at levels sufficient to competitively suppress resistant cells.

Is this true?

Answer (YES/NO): YES